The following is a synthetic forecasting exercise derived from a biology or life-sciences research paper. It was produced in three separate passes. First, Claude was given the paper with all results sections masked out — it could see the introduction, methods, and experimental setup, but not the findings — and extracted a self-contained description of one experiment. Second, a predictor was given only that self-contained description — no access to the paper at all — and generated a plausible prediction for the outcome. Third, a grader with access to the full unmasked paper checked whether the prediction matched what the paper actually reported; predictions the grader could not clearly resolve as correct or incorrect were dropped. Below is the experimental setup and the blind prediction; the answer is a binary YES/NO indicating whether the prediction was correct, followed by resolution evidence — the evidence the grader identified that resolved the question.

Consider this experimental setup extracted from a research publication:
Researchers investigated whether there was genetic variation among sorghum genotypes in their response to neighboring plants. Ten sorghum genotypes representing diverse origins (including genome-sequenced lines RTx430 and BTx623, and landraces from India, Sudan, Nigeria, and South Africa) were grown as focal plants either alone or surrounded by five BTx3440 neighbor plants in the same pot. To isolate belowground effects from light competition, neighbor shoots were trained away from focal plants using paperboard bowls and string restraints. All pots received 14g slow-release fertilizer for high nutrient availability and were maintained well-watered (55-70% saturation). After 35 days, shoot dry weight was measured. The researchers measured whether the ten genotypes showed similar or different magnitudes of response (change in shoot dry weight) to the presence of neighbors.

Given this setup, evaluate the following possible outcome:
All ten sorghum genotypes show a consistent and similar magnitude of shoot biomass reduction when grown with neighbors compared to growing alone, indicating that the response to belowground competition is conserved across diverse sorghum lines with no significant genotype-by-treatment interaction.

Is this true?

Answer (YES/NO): YES